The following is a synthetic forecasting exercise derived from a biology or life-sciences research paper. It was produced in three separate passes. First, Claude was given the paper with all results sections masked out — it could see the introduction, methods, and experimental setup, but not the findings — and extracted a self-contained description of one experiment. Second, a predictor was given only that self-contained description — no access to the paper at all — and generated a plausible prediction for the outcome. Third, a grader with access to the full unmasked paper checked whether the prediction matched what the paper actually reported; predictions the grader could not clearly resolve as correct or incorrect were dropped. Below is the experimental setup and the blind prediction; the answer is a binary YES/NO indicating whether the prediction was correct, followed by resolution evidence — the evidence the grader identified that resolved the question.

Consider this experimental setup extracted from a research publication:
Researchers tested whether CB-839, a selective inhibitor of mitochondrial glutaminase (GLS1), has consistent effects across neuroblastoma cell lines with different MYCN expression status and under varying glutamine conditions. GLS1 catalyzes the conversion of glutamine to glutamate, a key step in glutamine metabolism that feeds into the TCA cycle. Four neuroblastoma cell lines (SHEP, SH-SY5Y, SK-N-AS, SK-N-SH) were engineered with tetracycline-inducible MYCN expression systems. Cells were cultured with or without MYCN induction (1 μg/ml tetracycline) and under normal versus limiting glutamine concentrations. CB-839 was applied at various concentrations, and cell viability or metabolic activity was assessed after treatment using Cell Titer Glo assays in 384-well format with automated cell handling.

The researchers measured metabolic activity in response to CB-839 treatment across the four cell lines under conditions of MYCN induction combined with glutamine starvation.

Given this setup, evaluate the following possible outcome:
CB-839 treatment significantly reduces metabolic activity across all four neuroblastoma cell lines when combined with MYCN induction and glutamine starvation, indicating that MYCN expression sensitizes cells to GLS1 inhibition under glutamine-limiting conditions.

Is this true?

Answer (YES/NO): NO